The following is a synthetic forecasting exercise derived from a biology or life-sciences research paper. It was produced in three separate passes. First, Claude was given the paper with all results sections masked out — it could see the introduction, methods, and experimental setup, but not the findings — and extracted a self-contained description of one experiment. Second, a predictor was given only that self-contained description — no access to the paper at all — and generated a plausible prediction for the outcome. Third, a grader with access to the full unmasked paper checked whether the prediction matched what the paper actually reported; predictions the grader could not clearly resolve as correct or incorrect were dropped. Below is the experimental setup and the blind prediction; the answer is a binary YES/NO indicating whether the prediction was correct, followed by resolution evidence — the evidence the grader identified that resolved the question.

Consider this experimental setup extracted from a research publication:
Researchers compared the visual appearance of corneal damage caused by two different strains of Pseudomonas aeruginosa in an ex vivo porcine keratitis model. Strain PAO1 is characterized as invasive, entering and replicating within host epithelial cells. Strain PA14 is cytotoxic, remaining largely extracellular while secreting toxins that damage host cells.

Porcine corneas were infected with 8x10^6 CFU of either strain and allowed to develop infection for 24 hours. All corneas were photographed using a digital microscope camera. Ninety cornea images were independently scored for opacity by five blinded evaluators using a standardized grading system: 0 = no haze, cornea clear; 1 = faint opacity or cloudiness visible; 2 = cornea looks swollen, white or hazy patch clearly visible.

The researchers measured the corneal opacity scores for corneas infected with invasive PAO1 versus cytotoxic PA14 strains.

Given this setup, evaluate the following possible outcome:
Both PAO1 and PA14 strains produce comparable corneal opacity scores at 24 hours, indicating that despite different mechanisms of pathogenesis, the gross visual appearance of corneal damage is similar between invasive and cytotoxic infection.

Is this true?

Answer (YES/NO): NO